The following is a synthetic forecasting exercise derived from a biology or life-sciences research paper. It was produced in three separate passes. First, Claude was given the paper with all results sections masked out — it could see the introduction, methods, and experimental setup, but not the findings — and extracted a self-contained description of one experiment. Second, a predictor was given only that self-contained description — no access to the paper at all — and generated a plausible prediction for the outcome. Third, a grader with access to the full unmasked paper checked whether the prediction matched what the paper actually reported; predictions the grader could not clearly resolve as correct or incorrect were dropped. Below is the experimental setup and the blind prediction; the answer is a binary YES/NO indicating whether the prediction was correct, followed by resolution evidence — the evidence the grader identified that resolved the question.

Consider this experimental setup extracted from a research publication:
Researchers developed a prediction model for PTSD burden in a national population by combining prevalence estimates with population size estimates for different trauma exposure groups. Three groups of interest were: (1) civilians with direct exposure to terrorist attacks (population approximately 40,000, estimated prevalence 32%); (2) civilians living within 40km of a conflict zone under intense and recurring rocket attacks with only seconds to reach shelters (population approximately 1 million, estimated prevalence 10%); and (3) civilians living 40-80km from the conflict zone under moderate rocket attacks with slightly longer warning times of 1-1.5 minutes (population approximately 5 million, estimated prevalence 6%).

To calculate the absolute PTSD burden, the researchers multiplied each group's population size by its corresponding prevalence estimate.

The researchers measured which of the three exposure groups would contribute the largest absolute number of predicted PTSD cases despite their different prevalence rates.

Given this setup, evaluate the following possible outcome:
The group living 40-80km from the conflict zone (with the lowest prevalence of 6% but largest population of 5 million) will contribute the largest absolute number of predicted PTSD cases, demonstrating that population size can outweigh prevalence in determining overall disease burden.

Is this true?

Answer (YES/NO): YES